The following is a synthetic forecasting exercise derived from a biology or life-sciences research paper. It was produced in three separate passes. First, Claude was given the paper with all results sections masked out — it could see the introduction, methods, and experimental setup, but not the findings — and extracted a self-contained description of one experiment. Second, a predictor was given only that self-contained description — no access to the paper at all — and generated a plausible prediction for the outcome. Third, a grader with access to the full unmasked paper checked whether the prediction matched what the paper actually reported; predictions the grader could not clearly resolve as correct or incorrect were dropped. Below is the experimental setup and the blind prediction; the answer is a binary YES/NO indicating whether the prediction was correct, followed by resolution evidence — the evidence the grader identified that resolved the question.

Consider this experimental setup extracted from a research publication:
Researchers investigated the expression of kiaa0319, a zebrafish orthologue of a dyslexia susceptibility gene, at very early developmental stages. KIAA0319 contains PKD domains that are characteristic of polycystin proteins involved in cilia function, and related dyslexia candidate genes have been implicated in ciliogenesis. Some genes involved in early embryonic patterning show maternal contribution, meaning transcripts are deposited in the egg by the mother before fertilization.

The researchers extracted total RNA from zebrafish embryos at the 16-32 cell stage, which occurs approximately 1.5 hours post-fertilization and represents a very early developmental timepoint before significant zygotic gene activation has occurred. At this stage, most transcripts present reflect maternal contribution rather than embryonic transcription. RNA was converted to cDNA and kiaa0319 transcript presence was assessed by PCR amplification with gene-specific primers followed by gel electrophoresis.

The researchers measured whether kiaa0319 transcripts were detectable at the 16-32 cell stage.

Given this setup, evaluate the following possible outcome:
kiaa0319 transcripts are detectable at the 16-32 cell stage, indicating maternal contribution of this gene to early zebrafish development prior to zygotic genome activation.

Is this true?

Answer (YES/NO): YES